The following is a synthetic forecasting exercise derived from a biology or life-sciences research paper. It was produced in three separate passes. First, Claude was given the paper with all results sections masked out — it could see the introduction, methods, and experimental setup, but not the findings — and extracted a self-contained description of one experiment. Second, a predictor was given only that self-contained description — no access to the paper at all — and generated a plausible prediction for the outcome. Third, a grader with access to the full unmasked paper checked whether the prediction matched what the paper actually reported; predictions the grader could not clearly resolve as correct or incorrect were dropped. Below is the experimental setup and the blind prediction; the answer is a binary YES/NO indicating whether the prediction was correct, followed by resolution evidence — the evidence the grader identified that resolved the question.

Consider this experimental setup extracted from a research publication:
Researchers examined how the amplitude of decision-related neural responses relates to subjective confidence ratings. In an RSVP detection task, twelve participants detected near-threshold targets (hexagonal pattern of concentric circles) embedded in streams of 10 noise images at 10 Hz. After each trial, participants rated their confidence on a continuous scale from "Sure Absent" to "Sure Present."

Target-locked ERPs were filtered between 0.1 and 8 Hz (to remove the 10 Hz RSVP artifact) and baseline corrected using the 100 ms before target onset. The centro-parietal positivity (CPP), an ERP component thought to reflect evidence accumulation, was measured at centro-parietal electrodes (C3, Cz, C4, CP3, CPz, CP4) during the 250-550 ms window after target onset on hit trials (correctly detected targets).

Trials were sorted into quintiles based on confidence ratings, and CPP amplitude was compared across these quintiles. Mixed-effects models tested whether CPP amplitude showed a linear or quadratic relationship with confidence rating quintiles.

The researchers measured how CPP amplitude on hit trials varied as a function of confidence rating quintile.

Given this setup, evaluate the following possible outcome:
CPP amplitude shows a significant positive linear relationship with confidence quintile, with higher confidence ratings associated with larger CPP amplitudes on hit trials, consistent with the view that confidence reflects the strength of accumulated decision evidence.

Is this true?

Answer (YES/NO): YES